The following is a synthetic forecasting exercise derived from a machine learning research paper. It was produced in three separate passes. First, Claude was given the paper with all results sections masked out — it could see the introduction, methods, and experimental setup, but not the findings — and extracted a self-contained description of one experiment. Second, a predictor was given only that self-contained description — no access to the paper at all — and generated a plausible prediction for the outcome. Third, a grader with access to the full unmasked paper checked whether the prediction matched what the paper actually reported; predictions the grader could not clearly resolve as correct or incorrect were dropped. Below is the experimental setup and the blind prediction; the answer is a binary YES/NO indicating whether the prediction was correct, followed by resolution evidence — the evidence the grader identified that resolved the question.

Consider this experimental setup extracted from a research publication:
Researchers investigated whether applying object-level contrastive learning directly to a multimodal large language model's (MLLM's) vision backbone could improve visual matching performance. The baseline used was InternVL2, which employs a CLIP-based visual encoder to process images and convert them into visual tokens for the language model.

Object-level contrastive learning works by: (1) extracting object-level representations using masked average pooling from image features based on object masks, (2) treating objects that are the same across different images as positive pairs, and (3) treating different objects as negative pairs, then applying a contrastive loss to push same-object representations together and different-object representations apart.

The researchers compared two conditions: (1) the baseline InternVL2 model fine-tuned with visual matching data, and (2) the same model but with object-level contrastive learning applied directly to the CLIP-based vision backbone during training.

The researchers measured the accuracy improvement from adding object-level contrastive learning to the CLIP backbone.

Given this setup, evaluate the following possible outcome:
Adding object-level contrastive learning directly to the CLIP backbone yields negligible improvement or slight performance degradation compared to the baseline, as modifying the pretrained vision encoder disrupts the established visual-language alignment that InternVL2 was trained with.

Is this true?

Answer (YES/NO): NO